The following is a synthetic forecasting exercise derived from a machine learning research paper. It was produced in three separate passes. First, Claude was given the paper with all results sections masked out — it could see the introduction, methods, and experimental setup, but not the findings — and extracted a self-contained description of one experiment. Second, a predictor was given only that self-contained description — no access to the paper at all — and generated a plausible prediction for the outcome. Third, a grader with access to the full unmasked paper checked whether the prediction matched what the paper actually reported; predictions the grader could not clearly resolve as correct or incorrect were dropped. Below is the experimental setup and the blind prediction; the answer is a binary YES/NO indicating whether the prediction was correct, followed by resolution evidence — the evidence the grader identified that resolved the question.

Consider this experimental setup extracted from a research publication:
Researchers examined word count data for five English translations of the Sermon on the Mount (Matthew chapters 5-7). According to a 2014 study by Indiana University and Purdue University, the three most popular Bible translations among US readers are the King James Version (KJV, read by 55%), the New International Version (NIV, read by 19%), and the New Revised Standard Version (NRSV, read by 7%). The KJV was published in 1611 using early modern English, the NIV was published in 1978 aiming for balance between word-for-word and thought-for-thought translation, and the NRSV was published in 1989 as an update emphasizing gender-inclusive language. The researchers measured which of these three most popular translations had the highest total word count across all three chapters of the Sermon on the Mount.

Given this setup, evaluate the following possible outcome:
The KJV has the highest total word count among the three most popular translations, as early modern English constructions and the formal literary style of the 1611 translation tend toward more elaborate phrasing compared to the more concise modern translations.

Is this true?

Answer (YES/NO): NO